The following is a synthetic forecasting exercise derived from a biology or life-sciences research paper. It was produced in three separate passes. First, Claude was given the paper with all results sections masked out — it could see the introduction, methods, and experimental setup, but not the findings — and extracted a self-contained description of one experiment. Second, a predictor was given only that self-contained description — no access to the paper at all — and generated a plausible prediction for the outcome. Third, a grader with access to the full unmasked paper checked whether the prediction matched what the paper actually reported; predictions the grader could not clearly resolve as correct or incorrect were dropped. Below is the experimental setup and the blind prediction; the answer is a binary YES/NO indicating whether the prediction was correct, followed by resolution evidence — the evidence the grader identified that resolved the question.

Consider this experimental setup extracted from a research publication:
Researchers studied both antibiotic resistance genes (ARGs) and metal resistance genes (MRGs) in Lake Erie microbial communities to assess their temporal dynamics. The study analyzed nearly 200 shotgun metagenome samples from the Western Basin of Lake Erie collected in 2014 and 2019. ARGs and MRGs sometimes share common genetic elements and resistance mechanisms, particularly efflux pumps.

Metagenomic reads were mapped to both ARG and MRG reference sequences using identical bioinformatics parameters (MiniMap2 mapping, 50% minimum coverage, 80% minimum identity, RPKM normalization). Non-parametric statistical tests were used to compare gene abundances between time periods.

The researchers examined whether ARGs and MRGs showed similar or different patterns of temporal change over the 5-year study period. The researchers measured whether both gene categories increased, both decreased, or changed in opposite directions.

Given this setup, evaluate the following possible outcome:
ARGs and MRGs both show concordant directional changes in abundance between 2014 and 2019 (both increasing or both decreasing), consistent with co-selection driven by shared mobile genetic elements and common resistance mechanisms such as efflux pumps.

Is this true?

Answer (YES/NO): YES